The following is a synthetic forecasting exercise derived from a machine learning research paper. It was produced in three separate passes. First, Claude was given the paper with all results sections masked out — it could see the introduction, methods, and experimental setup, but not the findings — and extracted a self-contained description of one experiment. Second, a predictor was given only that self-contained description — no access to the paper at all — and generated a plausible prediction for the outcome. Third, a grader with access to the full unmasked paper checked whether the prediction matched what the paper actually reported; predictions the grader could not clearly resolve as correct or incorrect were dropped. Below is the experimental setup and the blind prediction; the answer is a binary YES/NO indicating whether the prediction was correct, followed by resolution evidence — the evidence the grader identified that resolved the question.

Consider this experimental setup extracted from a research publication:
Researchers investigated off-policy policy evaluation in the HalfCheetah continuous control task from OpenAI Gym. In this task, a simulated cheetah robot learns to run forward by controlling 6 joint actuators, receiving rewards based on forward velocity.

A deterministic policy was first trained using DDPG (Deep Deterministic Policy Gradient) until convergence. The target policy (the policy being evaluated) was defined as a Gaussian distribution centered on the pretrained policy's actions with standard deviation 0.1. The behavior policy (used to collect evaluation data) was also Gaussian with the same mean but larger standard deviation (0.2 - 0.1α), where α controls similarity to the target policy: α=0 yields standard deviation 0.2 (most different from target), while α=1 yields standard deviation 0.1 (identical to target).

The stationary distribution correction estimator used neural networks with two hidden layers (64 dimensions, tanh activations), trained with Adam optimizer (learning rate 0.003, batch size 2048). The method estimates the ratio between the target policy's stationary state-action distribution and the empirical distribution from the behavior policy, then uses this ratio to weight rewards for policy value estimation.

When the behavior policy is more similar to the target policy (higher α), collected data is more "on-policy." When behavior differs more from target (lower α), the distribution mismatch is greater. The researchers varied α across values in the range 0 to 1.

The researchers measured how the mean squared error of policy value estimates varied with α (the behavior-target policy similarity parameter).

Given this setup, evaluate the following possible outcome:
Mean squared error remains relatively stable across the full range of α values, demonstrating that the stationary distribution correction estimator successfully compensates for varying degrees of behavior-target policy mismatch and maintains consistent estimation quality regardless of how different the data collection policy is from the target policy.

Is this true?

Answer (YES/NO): NO